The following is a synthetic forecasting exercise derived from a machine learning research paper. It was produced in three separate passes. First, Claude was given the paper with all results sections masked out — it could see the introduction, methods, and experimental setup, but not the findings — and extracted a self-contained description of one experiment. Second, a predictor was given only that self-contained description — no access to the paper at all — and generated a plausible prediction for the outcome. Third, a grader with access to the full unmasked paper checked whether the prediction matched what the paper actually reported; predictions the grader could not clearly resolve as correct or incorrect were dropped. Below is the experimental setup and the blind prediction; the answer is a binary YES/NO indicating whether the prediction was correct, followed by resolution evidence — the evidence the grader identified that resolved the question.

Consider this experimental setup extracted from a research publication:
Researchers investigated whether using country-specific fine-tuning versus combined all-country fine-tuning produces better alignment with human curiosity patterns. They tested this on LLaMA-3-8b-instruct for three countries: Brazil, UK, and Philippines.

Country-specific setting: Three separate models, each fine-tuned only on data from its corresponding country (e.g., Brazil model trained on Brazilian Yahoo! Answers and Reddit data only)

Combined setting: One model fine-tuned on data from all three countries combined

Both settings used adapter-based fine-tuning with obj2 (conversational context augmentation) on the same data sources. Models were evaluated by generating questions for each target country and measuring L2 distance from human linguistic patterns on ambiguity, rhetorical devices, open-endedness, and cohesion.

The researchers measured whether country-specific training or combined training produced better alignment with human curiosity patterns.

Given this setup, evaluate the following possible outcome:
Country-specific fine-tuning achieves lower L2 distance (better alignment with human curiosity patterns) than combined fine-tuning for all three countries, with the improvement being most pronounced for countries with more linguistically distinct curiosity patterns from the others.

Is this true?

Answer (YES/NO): NO